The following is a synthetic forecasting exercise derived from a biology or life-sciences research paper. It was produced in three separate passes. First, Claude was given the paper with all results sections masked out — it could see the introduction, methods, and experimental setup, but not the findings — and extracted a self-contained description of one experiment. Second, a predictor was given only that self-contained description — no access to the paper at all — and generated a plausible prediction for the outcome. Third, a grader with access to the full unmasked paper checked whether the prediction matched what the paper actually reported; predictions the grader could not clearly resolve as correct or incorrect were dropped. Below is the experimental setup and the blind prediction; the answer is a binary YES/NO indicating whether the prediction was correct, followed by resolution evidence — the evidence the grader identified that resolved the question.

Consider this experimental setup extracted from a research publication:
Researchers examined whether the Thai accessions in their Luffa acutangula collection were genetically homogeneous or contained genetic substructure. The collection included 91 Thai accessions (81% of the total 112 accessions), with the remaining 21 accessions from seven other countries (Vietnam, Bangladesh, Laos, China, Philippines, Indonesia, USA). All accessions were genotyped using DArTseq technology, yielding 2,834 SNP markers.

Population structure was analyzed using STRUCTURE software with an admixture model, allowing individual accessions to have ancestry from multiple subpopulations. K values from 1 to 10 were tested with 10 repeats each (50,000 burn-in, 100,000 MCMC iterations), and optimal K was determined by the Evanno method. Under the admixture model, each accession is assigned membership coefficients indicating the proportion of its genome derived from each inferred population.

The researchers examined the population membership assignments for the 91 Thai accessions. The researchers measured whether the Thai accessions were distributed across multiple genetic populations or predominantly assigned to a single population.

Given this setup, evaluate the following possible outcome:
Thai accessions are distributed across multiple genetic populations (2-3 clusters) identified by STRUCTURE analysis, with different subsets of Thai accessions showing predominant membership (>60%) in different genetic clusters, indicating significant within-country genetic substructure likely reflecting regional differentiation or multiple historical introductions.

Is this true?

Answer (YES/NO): NO